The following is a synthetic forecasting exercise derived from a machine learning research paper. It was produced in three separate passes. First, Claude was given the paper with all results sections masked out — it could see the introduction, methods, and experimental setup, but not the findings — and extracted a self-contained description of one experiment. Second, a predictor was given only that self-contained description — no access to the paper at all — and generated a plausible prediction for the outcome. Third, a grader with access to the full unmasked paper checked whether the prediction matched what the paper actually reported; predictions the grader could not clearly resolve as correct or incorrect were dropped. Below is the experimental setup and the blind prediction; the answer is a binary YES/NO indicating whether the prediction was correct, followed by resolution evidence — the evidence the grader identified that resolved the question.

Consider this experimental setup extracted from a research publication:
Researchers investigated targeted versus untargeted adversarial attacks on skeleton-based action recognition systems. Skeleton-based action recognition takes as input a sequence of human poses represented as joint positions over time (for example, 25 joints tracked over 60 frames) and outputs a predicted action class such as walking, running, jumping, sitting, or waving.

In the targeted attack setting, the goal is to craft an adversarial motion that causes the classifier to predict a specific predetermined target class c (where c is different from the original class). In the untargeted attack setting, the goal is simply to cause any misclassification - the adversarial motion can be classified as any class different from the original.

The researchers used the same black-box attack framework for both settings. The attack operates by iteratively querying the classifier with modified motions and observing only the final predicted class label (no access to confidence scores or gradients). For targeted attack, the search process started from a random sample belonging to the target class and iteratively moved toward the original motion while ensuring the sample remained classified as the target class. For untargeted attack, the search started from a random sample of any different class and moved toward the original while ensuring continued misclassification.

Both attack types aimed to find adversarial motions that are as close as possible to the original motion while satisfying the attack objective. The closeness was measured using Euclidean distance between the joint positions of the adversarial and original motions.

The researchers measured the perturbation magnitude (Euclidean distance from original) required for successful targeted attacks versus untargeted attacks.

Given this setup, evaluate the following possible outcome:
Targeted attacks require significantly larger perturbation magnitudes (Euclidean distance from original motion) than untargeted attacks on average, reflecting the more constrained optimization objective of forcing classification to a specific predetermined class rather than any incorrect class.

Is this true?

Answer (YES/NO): YES